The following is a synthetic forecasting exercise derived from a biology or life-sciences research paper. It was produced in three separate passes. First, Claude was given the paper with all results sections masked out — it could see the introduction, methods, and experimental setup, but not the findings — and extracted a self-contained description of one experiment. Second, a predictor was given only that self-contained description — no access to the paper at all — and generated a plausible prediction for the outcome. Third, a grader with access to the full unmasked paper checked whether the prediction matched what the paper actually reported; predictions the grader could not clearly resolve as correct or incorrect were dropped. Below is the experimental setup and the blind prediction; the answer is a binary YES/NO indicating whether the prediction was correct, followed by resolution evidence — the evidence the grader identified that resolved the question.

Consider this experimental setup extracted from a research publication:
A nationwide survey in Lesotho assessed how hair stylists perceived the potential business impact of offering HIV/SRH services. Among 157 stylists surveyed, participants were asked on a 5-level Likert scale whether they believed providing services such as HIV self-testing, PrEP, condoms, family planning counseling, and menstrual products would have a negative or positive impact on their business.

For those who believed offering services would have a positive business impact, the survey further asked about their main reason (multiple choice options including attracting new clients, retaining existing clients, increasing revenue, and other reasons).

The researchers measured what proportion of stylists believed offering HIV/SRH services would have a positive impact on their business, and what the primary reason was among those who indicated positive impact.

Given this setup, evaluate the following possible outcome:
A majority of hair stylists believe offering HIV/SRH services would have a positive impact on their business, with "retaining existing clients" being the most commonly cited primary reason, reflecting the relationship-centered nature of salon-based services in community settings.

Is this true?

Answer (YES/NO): NO